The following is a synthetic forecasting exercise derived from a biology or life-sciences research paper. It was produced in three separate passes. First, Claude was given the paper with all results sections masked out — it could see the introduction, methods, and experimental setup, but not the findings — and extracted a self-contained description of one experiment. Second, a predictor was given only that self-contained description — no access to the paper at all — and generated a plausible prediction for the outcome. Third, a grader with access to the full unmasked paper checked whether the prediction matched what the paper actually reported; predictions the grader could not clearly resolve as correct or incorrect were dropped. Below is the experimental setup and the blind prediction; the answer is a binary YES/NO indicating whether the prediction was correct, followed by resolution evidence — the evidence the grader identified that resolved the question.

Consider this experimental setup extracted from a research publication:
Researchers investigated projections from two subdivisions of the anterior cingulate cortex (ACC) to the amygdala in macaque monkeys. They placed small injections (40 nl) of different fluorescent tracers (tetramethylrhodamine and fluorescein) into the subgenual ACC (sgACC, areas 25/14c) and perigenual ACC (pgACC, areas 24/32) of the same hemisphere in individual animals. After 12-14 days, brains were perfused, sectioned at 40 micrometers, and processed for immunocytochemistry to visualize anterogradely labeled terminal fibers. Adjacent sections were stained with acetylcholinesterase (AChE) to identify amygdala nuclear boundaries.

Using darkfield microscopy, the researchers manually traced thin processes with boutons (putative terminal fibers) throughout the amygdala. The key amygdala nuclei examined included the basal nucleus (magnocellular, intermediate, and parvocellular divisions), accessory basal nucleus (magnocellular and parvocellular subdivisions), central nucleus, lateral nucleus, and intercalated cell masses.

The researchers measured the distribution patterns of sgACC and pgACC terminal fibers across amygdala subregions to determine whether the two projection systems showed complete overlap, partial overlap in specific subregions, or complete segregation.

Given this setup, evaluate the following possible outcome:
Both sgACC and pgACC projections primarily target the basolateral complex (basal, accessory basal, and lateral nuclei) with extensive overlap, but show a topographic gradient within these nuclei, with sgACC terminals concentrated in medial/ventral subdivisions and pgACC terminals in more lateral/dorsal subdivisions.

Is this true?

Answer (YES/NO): NO